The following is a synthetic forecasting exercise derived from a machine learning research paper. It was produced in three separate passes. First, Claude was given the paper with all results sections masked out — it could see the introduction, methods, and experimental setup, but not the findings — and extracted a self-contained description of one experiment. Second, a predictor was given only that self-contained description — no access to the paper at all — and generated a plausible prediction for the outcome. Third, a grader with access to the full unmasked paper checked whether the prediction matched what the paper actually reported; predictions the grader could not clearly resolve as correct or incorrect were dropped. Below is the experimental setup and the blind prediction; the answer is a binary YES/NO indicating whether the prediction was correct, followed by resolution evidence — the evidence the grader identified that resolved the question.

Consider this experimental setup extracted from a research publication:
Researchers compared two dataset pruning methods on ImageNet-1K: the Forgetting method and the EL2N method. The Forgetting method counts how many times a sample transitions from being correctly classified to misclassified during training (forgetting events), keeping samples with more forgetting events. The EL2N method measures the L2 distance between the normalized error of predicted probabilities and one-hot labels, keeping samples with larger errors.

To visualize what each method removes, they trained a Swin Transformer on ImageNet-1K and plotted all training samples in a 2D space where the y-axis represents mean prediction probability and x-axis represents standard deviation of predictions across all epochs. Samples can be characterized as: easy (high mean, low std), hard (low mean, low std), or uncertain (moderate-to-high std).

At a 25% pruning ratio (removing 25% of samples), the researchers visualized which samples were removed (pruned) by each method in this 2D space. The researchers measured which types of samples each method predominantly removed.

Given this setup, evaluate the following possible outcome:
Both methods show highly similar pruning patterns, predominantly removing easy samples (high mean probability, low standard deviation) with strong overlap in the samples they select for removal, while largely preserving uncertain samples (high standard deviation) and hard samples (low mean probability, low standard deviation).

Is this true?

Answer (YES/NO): NO